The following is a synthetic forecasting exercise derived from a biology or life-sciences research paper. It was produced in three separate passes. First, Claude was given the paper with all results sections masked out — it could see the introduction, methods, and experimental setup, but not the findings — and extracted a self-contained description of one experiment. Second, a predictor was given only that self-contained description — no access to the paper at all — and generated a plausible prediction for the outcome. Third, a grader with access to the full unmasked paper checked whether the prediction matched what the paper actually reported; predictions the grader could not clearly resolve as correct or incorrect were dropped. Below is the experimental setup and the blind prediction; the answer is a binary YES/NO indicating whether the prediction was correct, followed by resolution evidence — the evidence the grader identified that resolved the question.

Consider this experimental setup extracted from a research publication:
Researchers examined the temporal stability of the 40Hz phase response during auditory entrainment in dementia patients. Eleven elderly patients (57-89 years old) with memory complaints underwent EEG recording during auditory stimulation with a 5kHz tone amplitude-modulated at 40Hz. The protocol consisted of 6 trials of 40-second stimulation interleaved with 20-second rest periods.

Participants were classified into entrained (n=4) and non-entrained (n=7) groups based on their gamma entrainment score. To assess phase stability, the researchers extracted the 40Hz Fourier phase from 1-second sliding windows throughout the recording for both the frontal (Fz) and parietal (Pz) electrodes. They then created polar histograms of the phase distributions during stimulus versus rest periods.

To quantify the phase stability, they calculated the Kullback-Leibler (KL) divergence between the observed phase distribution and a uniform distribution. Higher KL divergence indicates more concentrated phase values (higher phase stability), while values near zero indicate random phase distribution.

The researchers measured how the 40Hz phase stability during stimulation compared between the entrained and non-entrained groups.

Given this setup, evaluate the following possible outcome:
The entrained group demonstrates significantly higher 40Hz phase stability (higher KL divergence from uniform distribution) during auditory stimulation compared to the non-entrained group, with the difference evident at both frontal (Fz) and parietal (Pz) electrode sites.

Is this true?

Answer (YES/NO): YES